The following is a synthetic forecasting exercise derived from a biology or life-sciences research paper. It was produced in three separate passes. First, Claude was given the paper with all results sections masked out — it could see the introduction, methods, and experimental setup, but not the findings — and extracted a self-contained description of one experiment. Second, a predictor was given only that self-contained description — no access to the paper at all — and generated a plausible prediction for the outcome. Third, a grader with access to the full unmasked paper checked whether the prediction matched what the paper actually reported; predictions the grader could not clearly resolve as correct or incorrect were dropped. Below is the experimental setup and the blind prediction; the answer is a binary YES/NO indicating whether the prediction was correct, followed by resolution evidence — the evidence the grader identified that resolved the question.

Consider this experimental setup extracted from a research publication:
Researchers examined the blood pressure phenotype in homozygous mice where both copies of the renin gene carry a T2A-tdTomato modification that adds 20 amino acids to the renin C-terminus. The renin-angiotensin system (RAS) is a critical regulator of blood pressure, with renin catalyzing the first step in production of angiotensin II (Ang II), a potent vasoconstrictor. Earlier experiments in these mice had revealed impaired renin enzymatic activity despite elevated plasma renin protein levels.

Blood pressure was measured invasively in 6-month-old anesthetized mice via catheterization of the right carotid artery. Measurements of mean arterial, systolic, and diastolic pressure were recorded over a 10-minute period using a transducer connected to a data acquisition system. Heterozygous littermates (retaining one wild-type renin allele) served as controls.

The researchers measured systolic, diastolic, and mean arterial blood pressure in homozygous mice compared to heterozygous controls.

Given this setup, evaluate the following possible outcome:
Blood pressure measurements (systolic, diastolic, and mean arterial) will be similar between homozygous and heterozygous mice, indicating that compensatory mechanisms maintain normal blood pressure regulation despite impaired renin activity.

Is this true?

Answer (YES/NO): NO